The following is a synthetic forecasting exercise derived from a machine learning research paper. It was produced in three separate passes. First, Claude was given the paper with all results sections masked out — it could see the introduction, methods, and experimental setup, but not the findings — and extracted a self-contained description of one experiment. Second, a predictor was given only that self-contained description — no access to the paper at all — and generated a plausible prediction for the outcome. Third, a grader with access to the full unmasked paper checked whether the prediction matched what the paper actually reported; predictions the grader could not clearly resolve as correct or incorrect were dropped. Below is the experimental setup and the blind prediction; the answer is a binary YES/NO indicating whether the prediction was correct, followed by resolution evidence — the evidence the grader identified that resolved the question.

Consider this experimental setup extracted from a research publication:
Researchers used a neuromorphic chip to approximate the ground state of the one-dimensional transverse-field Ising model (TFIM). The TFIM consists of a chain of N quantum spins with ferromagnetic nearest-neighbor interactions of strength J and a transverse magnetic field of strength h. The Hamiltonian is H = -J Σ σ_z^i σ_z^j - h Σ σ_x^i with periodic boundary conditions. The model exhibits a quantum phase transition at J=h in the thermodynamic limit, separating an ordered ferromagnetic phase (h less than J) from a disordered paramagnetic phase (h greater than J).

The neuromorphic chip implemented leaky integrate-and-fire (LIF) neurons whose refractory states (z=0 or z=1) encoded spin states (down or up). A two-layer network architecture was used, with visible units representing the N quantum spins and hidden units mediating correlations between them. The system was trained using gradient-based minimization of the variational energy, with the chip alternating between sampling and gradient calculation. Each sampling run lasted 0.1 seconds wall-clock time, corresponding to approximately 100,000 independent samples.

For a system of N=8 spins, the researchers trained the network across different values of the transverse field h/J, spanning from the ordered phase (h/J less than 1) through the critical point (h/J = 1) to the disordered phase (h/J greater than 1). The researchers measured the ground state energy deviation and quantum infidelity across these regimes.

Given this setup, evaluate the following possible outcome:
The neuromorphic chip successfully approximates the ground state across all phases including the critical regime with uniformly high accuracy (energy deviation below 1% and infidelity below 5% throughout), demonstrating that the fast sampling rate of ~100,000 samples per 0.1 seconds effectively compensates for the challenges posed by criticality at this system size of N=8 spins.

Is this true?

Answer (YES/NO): NO